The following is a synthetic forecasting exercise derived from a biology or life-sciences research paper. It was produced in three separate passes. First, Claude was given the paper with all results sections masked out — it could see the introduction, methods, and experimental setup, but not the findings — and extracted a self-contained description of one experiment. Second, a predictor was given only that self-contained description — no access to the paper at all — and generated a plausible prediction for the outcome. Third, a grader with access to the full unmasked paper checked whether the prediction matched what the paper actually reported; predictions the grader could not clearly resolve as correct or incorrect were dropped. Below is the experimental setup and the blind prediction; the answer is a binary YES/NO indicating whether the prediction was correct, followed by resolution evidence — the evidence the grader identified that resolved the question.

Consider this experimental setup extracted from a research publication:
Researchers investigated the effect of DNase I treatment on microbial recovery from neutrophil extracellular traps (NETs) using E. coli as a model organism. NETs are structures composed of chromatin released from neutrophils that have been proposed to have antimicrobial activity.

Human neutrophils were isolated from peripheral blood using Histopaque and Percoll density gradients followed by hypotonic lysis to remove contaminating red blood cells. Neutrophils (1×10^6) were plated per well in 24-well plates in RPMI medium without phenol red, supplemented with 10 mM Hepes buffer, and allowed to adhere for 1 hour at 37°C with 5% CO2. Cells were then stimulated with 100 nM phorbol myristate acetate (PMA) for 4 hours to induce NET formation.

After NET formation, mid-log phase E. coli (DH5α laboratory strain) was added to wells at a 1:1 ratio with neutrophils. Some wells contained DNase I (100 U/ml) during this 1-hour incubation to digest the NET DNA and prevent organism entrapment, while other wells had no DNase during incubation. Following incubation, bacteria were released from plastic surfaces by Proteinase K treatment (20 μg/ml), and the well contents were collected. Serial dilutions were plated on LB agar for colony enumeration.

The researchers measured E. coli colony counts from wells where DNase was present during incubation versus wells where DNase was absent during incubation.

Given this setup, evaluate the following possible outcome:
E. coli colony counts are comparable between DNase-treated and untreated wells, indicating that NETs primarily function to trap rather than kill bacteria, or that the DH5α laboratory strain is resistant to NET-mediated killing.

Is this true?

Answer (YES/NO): NO